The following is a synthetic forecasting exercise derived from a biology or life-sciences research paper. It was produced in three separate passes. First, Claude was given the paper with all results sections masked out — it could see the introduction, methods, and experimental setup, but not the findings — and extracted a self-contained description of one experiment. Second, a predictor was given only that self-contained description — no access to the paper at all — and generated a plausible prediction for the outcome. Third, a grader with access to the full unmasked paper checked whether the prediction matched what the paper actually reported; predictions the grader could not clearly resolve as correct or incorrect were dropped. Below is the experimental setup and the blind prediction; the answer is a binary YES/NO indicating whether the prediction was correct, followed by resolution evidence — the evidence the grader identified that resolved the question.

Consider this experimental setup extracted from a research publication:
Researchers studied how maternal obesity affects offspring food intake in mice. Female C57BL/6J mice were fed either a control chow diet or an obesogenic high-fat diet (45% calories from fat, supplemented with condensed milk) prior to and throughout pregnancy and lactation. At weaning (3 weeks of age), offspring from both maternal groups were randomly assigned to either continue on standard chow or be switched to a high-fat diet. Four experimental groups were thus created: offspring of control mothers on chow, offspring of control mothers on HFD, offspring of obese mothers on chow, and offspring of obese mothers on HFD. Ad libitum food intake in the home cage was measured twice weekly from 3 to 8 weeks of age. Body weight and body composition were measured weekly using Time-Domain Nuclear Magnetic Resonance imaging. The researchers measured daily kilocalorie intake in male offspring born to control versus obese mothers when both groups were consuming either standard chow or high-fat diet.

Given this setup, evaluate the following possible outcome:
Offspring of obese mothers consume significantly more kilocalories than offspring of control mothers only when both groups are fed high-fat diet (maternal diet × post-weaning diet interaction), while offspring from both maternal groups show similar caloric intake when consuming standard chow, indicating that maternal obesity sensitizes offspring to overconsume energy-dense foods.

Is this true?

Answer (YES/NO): YES